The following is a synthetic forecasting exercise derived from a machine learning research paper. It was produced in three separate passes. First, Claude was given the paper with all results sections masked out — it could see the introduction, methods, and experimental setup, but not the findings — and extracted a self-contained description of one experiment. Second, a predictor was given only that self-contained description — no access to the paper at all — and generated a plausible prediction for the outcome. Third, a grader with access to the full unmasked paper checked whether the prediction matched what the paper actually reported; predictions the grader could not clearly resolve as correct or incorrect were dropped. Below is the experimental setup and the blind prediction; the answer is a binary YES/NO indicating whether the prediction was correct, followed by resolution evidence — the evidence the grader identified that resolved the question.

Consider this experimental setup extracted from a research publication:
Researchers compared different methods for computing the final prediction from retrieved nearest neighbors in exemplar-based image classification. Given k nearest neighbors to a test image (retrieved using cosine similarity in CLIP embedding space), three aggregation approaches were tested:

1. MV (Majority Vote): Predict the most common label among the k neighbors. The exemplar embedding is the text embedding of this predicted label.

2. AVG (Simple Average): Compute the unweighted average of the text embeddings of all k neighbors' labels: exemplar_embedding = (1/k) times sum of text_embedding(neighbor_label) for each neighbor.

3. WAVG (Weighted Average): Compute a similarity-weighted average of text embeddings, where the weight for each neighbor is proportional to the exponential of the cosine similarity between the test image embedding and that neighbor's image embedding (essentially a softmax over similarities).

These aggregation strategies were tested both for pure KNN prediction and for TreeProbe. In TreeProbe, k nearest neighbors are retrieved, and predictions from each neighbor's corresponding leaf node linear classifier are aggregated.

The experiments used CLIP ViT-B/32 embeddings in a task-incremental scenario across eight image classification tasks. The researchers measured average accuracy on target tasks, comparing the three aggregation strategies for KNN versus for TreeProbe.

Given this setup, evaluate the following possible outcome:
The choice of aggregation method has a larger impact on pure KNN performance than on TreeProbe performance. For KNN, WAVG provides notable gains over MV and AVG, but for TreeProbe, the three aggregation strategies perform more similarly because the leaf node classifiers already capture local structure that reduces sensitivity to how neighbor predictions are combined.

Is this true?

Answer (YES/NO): NO